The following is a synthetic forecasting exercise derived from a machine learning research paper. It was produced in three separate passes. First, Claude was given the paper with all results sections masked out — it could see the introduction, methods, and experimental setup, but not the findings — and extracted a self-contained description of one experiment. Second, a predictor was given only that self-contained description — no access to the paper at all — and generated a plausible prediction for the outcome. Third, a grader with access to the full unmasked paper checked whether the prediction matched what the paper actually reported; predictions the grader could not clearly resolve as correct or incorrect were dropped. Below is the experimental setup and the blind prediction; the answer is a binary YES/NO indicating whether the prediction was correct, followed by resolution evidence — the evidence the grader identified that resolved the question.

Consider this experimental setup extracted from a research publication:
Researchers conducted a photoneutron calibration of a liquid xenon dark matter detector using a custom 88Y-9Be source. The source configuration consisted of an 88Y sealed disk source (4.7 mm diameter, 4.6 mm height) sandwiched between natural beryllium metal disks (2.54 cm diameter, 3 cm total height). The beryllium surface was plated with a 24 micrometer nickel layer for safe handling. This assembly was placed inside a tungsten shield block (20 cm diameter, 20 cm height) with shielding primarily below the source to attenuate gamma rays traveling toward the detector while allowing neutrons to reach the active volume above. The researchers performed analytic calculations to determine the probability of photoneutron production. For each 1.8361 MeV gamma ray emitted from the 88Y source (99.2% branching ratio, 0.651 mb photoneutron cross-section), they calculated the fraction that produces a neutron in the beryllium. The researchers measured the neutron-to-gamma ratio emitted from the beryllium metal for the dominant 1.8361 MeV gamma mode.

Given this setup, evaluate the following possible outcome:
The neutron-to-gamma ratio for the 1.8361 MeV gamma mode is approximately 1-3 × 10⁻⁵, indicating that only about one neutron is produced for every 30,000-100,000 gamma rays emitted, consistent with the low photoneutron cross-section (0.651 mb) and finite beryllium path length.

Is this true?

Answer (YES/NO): NO